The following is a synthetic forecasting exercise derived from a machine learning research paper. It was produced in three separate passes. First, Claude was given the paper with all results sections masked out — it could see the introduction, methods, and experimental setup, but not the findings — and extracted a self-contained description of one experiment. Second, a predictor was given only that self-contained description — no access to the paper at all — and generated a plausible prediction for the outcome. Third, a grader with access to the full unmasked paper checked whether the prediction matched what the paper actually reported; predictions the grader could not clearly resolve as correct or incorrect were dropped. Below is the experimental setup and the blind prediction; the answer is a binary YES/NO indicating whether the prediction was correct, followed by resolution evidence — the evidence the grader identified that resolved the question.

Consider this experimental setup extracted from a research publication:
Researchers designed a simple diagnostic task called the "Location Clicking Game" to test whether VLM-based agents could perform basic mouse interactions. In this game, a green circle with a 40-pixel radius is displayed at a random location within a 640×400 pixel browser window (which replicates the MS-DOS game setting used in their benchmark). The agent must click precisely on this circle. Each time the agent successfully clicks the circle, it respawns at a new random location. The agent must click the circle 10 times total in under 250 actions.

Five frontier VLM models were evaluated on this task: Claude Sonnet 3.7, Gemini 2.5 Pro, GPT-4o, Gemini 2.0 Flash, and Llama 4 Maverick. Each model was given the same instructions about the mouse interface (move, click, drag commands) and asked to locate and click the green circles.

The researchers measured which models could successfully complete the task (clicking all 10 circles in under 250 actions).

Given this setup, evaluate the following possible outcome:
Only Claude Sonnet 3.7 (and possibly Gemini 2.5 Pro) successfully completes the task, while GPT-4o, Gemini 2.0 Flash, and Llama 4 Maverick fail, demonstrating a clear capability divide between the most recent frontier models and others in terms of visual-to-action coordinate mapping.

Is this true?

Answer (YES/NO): YES